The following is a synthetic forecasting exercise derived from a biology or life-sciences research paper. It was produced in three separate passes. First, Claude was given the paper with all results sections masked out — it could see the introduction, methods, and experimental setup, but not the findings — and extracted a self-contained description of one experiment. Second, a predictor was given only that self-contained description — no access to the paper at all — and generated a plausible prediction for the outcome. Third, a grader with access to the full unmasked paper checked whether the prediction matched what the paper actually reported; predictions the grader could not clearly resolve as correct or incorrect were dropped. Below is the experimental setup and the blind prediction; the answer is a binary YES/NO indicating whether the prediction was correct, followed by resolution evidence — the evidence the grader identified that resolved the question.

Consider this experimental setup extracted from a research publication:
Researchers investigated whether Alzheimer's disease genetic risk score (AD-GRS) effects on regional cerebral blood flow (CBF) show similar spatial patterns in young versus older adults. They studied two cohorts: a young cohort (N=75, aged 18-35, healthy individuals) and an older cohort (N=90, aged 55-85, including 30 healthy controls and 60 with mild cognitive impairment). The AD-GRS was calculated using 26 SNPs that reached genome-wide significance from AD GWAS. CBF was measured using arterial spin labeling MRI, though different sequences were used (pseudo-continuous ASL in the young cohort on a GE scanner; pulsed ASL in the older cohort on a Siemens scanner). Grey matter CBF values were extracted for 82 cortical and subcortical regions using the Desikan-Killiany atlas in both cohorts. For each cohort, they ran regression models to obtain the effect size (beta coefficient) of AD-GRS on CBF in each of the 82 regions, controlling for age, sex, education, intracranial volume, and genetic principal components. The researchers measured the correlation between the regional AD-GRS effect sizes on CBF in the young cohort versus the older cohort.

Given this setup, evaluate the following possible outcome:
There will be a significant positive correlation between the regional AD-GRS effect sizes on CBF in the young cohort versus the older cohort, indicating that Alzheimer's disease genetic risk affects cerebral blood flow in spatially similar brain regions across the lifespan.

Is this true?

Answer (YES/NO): YES